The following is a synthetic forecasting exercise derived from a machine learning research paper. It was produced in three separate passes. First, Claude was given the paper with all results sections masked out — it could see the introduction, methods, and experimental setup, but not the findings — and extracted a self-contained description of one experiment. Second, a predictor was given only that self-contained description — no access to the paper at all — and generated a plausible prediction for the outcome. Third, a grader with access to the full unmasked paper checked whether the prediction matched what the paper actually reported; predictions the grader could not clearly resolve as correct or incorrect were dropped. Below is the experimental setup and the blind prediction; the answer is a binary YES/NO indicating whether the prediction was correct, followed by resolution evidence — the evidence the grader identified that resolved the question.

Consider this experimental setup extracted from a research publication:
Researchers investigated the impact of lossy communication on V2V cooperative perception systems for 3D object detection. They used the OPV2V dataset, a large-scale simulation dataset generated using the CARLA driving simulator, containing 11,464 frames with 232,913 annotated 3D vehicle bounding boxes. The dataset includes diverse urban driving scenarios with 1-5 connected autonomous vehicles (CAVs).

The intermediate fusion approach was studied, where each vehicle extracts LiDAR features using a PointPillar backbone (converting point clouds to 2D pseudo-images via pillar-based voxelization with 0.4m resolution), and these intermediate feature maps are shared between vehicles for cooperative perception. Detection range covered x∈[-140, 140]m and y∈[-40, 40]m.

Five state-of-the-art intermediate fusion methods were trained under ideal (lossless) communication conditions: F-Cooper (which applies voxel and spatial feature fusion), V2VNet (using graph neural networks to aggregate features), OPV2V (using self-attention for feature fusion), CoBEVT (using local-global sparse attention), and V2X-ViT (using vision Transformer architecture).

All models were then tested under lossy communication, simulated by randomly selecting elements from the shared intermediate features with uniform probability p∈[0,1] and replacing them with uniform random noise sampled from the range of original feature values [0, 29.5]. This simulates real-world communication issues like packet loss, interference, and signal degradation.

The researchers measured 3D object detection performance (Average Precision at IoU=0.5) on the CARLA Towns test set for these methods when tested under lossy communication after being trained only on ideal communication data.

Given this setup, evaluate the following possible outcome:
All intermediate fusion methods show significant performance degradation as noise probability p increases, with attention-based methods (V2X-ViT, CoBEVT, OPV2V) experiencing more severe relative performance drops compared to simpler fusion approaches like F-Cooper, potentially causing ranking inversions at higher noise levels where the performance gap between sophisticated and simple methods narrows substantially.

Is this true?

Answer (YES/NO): NO